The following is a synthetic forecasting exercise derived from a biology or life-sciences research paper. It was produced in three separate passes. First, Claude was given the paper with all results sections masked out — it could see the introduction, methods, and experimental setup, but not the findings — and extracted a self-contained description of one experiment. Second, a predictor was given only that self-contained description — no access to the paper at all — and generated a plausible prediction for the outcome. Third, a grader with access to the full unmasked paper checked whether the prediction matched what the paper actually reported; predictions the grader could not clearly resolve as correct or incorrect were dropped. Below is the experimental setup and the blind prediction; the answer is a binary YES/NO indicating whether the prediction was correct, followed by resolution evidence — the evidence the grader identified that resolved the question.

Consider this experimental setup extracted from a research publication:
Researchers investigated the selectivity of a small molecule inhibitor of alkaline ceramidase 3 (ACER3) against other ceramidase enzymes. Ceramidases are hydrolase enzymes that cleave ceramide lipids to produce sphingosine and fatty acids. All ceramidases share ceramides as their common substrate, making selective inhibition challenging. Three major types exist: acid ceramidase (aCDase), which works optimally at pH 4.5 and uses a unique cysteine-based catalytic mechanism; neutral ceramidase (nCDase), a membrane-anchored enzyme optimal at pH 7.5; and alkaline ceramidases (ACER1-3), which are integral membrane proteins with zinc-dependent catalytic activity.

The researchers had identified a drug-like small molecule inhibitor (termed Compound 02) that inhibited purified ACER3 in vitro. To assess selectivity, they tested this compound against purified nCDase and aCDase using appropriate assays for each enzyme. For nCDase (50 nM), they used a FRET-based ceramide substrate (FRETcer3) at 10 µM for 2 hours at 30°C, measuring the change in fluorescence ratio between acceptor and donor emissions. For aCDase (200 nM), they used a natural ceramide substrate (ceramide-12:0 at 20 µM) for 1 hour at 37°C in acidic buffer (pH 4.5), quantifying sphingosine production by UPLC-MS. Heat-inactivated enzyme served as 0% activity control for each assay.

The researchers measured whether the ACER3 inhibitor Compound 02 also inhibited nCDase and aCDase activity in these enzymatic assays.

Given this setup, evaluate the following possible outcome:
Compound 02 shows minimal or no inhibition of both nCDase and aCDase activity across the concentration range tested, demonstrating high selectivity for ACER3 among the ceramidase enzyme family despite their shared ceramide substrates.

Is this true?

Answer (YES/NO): YES